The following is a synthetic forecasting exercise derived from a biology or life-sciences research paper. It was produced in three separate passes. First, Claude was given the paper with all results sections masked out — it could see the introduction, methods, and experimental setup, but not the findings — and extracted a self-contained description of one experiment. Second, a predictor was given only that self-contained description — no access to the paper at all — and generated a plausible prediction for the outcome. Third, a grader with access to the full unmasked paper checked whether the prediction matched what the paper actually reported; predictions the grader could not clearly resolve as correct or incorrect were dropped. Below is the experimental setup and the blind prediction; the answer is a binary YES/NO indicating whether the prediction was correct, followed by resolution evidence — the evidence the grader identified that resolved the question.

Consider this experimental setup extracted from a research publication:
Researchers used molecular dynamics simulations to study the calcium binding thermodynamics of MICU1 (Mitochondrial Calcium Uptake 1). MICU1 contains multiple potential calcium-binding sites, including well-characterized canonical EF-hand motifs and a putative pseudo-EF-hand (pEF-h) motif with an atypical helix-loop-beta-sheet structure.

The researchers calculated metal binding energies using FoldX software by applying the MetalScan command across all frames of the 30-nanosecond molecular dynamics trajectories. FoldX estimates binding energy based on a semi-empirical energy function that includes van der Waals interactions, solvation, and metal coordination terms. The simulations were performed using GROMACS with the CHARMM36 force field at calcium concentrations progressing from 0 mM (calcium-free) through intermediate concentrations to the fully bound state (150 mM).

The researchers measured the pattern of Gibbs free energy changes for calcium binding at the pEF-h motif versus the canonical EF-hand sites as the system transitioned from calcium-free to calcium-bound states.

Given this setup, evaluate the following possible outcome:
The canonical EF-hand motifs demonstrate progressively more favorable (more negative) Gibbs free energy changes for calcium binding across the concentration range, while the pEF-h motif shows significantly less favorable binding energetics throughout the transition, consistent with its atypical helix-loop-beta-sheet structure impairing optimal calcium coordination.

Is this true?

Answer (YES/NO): NO